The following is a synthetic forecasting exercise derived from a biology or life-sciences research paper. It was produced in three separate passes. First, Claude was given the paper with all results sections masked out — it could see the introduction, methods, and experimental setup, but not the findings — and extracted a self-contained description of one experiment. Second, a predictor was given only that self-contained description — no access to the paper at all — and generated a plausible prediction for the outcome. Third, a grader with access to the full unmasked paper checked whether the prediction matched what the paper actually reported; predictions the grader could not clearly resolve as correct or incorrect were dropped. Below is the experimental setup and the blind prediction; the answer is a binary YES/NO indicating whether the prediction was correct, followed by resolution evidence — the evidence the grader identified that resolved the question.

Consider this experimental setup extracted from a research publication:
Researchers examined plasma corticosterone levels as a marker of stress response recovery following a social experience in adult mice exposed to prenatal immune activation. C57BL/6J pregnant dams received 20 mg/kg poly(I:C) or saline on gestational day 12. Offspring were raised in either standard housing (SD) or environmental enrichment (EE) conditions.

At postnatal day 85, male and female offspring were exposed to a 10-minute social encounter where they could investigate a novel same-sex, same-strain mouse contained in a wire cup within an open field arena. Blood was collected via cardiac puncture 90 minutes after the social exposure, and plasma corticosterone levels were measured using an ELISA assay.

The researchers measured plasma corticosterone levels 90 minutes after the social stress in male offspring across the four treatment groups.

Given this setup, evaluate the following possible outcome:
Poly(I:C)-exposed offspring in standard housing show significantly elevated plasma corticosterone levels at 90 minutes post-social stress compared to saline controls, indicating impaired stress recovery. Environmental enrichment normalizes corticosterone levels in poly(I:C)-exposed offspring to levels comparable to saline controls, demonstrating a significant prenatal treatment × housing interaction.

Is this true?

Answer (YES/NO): NO